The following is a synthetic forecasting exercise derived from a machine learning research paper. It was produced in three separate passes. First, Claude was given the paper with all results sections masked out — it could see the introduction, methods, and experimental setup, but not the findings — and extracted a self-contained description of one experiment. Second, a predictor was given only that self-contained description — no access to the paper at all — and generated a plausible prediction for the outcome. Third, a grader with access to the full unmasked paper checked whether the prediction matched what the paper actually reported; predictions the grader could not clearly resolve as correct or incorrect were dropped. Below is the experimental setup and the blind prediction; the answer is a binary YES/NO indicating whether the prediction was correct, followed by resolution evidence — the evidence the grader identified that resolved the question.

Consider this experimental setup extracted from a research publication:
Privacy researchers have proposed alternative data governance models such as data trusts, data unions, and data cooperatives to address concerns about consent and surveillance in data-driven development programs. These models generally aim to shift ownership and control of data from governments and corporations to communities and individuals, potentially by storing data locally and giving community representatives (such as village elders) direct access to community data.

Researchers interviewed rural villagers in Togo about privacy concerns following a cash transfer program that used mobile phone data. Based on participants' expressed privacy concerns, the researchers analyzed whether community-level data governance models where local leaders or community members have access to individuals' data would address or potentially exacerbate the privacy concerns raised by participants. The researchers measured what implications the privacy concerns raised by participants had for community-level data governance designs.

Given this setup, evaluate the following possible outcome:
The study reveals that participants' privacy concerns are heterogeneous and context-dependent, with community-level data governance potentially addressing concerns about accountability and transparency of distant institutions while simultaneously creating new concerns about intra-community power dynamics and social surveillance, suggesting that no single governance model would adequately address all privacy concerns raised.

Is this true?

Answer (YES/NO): NO